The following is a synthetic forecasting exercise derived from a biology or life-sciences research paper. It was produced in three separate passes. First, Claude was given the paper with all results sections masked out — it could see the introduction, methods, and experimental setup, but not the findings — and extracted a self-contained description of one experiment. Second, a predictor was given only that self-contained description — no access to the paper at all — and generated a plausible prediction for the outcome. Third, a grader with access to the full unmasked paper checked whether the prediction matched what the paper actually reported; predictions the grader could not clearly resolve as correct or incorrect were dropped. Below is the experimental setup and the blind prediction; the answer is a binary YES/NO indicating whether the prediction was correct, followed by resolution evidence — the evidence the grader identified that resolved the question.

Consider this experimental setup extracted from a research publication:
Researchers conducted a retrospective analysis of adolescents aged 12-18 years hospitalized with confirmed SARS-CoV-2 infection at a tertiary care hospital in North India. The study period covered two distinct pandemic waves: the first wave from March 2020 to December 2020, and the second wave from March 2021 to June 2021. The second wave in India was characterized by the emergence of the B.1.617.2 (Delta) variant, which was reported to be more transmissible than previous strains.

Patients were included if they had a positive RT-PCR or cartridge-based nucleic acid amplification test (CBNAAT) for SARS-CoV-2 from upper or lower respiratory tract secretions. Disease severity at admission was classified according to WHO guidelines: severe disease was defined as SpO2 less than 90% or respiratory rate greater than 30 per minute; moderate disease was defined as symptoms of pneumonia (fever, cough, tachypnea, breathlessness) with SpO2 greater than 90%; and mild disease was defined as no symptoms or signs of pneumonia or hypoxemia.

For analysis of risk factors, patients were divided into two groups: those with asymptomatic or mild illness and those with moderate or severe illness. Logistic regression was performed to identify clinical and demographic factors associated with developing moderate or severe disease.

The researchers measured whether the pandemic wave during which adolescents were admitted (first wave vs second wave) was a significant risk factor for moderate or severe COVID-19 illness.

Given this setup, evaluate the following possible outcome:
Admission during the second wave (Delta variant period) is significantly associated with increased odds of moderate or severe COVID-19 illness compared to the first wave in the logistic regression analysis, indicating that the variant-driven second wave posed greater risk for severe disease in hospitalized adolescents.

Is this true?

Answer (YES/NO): YES